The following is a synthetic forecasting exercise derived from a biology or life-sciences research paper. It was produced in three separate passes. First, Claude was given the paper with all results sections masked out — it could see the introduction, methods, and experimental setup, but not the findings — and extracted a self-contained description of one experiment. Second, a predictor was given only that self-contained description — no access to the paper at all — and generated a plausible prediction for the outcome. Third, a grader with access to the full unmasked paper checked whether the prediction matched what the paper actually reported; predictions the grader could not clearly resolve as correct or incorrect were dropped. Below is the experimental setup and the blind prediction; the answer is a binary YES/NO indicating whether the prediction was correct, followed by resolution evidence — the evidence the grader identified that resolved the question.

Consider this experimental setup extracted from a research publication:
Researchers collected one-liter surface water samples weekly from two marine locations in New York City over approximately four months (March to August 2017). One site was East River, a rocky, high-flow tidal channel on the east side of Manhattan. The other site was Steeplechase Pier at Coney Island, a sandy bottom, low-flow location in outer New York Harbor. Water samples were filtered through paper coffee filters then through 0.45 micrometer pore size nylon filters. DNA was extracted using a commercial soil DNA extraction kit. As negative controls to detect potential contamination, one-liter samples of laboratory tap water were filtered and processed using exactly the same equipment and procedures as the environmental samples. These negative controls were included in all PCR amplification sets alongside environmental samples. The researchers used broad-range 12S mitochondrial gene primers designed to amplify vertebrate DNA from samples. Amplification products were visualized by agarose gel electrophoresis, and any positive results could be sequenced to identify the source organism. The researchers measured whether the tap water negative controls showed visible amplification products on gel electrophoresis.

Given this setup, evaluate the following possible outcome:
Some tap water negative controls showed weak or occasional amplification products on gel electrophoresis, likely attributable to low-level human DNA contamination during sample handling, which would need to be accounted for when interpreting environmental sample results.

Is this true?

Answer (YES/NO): YES